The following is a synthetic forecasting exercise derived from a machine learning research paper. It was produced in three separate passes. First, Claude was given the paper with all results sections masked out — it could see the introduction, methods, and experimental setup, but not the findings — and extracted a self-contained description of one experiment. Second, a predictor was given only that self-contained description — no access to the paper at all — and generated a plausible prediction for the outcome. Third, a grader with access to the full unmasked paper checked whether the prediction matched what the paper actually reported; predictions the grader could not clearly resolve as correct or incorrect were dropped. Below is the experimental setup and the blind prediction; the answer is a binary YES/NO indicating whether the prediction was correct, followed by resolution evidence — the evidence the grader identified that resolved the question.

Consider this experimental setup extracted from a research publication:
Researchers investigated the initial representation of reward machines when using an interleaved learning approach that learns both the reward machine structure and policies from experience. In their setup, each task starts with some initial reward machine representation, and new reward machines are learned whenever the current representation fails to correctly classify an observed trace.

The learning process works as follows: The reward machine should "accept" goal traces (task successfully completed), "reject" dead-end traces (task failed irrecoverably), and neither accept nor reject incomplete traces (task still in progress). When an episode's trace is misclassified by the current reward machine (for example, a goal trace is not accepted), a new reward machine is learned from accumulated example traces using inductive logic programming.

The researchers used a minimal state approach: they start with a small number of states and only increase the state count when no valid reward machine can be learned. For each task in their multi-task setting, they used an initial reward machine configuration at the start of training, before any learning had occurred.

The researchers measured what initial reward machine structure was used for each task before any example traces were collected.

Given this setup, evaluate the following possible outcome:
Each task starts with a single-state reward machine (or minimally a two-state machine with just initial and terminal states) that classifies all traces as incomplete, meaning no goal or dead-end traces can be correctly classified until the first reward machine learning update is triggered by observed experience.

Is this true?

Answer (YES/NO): NO